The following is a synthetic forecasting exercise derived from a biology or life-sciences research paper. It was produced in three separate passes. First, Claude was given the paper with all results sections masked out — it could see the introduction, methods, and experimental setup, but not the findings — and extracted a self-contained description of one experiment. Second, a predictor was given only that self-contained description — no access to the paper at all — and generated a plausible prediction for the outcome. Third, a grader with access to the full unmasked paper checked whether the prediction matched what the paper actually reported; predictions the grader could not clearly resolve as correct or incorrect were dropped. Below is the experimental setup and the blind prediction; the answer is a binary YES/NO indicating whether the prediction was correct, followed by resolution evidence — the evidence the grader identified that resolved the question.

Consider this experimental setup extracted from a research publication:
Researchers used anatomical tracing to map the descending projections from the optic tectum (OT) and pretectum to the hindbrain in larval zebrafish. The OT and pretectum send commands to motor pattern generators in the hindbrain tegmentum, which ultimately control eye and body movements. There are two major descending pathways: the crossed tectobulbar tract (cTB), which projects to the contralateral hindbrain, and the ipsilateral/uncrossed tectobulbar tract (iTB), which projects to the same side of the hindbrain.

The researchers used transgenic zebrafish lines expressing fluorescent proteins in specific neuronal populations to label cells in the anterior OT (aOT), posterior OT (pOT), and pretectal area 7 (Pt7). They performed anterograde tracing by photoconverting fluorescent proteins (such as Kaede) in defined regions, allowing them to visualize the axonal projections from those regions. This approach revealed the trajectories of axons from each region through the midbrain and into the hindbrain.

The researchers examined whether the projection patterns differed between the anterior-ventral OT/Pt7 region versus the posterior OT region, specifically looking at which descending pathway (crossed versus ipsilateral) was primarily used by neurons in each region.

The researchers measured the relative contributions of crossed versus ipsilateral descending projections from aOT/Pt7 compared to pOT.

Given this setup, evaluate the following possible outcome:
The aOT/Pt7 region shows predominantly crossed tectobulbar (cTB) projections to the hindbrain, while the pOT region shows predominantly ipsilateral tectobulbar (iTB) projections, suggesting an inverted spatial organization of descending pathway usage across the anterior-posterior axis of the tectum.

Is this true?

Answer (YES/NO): NO